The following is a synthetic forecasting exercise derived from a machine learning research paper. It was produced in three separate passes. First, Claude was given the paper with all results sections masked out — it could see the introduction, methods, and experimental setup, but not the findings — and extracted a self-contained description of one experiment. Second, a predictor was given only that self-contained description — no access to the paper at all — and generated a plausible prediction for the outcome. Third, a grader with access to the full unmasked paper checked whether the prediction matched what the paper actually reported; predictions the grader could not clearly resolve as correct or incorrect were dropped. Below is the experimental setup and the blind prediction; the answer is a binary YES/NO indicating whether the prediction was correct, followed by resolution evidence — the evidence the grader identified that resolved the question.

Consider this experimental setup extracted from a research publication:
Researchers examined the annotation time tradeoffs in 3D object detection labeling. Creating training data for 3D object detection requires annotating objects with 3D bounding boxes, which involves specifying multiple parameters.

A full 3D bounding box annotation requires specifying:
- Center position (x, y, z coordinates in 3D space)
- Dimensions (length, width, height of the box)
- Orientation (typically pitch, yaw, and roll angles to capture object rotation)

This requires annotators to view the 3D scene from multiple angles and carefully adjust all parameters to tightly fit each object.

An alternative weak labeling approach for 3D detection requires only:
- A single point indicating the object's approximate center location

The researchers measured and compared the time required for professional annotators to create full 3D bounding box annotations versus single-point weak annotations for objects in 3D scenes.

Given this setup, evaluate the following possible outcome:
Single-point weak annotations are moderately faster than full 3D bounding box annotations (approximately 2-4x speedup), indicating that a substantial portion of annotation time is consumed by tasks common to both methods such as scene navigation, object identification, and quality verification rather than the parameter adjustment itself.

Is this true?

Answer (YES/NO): NO